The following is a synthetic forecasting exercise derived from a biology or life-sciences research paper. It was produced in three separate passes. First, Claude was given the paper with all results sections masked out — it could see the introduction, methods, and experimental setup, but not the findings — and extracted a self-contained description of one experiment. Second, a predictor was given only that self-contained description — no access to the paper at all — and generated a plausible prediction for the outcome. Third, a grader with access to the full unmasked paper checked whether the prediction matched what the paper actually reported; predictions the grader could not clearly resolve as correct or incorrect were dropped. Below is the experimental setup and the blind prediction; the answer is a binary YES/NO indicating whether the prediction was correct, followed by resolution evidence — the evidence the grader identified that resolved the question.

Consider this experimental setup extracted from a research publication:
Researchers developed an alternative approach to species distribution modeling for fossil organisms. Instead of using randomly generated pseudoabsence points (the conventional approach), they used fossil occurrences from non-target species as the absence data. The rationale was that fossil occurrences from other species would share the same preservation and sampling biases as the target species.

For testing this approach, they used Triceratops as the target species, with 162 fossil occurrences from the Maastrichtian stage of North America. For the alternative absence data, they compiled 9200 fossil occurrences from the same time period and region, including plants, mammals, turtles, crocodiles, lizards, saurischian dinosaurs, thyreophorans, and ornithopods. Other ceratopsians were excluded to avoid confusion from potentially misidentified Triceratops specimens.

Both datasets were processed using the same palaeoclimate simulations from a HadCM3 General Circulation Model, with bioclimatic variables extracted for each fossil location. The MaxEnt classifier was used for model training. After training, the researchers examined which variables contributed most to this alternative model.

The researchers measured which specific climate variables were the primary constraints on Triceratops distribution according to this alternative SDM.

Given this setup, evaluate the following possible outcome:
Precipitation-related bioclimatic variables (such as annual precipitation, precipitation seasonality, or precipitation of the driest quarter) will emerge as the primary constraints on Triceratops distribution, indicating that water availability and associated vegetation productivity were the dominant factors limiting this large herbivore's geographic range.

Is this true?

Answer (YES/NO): NO